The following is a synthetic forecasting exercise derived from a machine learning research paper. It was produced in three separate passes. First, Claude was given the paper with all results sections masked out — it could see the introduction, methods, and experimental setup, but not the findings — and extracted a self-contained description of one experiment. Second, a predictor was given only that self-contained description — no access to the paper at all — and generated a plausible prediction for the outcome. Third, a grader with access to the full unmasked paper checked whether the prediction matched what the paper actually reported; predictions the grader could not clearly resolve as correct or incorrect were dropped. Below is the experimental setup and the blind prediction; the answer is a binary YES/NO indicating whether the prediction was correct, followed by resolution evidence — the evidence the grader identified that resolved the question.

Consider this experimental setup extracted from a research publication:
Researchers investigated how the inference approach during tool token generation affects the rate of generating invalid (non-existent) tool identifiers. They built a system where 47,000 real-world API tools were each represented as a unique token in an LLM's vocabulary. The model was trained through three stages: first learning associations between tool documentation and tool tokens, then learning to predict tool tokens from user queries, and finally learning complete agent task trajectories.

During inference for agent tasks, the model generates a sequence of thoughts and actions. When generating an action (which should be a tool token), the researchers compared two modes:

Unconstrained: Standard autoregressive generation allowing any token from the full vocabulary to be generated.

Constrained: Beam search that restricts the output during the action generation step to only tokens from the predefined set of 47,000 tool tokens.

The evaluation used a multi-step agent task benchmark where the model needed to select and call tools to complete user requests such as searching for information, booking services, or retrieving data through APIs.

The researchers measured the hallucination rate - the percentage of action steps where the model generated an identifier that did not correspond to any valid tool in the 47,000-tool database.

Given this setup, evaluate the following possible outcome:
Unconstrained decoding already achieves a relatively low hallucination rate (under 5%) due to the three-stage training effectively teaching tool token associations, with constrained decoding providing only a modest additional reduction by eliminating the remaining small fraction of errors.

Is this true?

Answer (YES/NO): NO